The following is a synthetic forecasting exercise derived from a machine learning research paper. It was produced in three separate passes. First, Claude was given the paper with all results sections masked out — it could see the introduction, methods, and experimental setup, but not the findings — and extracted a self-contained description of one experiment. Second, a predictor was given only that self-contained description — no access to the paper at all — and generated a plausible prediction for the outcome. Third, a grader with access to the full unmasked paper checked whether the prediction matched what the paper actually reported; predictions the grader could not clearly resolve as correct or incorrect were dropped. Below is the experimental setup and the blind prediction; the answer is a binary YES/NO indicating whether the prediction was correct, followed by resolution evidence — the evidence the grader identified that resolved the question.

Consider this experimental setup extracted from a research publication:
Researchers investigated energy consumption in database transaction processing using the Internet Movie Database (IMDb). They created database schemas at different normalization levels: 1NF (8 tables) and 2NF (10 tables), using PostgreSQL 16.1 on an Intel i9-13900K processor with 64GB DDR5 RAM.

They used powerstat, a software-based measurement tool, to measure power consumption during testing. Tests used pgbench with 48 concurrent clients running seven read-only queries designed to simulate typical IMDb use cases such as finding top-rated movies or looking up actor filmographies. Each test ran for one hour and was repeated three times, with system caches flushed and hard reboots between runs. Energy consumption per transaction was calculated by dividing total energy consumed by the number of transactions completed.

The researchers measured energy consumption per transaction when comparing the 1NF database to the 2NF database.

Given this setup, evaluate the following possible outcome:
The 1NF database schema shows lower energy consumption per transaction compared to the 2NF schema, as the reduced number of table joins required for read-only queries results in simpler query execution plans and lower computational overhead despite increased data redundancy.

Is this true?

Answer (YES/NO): NO